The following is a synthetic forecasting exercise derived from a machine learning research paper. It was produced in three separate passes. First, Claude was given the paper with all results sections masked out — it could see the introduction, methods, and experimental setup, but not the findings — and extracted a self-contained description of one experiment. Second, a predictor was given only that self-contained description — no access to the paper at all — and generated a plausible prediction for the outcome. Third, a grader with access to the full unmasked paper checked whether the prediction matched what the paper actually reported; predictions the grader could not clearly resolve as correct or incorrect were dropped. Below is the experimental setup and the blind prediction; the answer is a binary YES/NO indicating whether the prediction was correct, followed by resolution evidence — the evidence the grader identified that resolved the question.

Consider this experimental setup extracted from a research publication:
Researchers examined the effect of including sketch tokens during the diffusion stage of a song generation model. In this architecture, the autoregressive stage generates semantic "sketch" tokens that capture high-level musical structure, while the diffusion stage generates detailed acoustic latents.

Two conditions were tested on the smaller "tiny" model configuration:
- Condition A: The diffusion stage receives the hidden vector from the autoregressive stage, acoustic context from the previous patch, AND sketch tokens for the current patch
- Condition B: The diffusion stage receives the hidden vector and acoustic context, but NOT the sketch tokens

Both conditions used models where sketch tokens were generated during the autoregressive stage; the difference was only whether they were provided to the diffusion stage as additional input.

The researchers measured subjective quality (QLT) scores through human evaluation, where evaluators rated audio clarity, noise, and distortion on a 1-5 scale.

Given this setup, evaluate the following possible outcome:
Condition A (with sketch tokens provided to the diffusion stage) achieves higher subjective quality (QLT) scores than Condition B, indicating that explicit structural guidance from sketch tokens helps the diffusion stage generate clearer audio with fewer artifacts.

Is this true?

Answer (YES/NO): YES